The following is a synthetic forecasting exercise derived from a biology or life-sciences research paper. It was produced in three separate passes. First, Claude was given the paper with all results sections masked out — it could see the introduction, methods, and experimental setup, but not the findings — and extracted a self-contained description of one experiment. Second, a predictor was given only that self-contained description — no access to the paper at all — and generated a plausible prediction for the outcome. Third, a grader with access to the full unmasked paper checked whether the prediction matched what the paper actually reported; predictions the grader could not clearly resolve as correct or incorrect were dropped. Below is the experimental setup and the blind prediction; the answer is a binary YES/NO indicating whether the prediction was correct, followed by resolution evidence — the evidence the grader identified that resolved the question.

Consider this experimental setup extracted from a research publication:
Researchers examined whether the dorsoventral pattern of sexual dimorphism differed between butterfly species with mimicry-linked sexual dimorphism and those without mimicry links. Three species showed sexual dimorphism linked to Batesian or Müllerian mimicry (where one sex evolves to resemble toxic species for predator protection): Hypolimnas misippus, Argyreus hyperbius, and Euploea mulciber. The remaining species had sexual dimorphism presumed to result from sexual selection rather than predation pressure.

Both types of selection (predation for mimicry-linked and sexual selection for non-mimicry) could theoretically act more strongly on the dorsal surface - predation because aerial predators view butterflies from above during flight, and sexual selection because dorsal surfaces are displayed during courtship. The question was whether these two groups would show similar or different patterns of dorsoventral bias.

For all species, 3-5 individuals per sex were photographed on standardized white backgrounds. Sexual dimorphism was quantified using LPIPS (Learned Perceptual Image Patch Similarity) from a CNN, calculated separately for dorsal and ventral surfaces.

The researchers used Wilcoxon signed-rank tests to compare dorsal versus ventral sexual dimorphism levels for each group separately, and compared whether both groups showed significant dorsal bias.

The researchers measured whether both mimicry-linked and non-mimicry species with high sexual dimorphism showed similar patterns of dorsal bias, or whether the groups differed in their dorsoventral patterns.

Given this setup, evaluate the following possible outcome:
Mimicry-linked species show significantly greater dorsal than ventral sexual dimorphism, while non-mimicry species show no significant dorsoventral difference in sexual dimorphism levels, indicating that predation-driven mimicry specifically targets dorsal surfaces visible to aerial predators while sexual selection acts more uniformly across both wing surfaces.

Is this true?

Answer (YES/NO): NO